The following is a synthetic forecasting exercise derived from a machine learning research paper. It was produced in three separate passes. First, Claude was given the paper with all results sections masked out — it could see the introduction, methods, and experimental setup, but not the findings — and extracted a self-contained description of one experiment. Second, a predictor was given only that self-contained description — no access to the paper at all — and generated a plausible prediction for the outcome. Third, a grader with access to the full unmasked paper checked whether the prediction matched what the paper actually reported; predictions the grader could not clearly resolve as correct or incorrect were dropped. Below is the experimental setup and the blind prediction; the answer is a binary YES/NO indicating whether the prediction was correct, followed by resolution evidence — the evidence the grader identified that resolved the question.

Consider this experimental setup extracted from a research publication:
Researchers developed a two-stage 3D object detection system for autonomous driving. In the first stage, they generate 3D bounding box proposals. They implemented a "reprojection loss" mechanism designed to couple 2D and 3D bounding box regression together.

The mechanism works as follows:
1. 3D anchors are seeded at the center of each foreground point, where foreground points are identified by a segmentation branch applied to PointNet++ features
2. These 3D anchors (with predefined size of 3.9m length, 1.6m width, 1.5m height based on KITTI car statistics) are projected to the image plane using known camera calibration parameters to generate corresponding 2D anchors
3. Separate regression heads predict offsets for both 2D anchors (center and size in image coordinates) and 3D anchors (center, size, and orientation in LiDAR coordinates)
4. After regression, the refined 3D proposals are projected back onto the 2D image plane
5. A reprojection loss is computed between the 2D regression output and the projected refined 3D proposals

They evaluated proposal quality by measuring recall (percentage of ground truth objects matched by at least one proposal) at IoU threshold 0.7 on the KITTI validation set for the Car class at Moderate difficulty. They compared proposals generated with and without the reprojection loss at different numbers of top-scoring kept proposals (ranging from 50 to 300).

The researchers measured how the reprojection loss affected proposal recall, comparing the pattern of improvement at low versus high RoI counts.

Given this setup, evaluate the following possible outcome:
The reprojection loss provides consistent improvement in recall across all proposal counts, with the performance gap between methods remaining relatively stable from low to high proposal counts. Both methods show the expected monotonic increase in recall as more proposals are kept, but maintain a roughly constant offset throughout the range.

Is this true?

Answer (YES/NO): NO